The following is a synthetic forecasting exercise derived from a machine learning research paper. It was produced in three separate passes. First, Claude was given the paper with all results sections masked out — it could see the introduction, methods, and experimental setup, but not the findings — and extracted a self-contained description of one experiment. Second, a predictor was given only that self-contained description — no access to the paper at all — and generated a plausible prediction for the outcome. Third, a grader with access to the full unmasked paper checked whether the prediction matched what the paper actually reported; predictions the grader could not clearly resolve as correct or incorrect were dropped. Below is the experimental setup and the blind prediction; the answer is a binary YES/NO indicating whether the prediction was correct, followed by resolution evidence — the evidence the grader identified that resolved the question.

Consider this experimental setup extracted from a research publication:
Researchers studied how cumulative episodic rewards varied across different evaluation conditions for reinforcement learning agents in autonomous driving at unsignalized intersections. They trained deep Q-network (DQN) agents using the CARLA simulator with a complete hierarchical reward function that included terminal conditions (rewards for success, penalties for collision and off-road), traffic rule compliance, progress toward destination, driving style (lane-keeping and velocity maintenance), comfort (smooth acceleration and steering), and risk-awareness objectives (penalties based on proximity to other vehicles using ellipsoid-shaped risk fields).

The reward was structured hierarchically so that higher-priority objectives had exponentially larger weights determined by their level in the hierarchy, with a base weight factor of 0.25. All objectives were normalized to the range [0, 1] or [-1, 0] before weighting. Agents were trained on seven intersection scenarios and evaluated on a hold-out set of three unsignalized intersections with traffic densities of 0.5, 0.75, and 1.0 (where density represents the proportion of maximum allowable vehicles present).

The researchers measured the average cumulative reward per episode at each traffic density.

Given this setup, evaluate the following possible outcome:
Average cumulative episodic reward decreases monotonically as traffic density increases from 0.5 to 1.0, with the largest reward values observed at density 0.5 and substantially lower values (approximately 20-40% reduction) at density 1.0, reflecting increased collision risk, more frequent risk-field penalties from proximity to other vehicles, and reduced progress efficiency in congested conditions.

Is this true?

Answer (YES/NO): NO